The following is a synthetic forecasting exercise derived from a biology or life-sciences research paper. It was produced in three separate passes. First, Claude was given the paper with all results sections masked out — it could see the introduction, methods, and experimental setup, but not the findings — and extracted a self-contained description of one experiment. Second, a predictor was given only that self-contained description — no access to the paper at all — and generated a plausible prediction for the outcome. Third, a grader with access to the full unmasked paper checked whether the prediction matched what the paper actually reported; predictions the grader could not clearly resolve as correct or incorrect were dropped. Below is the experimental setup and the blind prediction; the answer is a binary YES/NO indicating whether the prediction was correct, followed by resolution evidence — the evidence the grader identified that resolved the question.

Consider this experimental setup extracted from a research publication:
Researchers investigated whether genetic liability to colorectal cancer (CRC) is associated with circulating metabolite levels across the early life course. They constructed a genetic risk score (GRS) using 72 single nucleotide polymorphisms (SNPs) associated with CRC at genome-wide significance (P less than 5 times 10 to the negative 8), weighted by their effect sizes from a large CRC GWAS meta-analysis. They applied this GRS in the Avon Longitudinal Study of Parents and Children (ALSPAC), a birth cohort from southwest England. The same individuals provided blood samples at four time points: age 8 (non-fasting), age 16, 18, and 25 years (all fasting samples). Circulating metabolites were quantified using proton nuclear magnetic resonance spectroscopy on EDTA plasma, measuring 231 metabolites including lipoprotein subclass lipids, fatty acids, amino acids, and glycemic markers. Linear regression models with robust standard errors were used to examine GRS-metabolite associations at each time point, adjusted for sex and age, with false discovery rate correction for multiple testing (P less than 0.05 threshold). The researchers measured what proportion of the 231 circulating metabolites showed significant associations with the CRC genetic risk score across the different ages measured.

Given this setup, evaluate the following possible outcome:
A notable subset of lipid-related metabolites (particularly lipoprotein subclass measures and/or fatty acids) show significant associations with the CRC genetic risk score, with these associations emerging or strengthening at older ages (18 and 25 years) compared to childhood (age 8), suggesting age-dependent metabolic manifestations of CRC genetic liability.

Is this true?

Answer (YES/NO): NO